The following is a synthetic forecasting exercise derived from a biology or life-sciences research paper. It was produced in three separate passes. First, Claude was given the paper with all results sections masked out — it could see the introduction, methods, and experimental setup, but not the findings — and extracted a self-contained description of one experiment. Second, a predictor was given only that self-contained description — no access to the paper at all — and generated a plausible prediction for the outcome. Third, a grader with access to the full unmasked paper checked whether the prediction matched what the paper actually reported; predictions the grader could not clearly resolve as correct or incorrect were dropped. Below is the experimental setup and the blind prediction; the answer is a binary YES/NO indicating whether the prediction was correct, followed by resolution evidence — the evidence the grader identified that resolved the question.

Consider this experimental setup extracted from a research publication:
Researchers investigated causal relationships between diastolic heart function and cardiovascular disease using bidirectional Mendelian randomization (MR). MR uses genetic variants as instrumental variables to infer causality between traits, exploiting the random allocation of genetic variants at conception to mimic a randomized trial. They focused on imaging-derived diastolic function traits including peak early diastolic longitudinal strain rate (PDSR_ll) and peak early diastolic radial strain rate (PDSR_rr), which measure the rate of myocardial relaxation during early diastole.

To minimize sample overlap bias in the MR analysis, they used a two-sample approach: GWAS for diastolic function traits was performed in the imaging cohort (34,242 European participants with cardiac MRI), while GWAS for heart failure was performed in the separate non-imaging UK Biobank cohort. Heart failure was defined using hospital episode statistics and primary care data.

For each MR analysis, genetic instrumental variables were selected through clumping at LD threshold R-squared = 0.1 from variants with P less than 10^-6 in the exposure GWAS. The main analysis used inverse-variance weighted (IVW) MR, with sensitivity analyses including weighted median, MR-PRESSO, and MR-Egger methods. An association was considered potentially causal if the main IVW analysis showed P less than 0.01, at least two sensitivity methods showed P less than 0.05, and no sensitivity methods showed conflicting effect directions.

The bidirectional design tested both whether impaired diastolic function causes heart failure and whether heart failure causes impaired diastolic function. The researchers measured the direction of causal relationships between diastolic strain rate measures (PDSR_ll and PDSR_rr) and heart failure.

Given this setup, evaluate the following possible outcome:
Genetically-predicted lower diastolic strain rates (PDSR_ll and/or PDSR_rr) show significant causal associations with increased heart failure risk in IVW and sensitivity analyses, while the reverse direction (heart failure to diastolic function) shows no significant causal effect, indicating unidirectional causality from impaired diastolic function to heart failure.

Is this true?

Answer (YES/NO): YES